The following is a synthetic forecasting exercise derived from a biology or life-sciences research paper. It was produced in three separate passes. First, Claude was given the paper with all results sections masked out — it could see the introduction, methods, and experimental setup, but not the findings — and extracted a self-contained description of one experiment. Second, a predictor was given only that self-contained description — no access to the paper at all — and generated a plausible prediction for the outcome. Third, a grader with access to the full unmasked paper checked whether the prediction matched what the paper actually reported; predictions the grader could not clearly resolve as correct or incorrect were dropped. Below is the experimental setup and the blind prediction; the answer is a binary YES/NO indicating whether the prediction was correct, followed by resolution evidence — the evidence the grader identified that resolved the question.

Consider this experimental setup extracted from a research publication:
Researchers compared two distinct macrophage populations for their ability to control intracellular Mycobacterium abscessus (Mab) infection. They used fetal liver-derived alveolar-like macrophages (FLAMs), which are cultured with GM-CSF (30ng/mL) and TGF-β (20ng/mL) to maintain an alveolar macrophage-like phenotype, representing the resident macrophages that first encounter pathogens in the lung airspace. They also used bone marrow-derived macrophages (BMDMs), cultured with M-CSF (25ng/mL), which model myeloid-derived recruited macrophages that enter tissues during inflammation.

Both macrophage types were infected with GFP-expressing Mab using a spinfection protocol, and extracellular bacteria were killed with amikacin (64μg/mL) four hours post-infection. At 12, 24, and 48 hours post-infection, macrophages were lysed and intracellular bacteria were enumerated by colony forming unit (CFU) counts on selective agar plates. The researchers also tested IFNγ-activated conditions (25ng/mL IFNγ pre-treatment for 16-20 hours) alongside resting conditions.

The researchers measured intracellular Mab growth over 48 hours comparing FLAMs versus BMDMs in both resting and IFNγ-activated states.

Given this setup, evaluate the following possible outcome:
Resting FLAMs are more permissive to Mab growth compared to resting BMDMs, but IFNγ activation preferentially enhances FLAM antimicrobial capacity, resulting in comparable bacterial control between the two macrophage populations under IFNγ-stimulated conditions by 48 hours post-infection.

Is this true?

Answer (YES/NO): NO